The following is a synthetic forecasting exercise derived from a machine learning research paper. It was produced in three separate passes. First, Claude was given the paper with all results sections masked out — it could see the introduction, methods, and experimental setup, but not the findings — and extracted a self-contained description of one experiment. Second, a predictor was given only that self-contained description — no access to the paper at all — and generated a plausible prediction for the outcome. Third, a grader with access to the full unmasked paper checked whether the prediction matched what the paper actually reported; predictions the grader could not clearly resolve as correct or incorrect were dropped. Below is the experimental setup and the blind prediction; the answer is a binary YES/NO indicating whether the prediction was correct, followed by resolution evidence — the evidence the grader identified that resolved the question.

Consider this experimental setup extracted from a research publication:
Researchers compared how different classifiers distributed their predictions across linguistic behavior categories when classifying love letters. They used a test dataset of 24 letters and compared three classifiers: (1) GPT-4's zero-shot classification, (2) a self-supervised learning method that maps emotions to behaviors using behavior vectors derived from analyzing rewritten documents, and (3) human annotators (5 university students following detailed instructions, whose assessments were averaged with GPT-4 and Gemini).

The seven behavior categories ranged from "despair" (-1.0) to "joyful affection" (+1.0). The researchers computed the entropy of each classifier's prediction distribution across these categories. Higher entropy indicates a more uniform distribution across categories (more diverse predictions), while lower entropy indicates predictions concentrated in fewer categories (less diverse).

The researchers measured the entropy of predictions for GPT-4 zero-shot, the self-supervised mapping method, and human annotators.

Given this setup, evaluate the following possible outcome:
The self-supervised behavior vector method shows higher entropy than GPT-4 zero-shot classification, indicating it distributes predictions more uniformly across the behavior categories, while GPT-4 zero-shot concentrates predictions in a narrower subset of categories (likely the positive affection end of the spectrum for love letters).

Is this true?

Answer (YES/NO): NO